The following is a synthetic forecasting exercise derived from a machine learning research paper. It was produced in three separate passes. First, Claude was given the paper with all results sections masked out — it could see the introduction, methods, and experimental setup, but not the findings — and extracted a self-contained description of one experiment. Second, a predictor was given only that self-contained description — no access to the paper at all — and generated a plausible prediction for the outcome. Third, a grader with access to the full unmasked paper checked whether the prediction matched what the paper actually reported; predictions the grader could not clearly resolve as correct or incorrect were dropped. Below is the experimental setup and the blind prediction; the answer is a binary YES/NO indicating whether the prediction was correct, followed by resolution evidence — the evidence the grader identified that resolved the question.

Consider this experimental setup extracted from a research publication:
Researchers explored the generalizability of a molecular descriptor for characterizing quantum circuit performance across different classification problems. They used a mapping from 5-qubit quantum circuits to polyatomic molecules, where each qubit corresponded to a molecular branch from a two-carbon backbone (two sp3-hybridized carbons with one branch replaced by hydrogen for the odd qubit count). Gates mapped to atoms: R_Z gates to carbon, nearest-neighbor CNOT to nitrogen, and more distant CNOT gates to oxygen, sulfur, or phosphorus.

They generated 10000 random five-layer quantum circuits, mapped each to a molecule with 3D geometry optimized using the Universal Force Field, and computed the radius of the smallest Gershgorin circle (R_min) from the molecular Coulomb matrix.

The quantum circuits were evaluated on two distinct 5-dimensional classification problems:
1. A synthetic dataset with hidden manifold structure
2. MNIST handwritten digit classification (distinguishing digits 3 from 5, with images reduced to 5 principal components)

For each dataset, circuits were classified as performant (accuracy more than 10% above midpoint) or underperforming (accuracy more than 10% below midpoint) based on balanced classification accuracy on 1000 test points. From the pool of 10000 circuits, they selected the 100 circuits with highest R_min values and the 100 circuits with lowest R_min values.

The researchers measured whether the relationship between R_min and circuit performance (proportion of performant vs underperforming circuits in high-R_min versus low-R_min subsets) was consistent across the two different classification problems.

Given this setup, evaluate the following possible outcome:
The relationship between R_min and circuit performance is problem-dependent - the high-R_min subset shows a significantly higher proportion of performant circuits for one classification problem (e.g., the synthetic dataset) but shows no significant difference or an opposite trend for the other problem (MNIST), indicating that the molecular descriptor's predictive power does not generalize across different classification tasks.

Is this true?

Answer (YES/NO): NO